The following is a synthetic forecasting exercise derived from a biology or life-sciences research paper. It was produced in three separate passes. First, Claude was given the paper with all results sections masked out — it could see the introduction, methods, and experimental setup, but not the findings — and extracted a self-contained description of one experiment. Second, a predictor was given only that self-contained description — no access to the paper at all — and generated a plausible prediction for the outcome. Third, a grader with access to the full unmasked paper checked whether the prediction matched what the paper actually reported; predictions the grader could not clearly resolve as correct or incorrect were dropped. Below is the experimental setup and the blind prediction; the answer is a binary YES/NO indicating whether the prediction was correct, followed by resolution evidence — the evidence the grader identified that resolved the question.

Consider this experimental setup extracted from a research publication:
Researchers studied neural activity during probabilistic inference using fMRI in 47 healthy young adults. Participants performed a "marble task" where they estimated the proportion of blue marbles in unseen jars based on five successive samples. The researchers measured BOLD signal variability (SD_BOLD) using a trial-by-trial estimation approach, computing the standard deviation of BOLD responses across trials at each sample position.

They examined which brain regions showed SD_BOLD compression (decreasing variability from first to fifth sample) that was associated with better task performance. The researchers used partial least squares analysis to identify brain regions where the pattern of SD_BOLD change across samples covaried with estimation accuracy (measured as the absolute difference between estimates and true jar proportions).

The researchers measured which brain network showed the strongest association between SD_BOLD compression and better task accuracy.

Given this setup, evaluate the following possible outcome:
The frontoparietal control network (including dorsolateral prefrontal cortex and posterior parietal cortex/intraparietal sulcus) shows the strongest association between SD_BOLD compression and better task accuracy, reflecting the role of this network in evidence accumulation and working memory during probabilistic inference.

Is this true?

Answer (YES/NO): NO